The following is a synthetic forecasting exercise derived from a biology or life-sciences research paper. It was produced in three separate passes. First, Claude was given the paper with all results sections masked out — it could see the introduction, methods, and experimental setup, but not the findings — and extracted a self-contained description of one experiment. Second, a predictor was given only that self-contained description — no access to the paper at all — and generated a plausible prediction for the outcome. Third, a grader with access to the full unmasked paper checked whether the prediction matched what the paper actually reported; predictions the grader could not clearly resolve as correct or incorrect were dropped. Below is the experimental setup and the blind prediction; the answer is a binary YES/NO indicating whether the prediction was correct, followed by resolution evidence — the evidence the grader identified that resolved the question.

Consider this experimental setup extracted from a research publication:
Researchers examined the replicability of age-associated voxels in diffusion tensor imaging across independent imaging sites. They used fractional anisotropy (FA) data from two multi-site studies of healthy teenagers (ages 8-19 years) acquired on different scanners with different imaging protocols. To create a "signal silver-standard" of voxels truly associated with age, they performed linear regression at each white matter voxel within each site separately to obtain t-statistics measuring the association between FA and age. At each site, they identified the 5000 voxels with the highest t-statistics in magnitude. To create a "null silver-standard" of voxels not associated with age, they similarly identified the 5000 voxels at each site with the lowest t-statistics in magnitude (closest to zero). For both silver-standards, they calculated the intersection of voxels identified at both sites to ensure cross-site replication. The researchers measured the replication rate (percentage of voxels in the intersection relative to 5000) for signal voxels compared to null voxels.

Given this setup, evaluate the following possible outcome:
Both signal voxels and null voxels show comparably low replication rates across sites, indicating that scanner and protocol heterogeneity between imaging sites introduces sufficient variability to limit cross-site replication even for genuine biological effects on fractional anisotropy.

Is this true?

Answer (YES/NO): NO